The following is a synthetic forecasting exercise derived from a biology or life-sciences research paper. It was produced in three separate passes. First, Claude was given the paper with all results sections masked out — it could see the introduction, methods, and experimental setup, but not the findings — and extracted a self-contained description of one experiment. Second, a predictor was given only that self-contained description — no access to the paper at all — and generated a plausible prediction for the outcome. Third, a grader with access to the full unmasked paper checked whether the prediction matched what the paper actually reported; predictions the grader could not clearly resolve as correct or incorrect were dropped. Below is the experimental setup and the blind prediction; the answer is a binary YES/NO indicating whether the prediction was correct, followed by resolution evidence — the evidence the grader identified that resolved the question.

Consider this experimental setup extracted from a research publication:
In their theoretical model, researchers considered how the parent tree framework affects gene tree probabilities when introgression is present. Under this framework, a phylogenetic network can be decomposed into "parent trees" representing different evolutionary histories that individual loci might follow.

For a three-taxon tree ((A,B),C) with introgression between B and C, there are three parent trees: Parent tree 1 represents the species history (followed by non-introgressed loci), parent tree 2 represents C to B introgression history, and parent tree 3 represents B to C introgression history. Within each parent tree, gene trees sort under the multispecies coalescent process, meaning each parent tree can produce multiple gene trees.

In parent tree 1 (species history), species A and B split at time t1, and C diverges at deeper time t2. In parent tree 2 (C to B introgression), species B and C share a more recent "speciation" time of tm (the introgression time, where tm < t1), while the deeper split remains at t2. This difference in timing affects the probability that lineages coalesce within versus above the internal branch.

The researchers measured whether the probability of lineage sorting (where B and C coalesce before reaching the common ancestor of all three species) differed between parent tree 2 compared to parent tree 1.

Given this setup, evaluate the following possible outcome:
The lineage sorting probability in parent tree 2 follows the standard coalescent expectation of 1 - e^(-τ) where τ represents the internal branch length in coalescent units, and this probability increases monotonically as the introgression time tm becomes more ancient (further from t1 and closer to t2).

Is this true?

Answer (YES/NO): NO